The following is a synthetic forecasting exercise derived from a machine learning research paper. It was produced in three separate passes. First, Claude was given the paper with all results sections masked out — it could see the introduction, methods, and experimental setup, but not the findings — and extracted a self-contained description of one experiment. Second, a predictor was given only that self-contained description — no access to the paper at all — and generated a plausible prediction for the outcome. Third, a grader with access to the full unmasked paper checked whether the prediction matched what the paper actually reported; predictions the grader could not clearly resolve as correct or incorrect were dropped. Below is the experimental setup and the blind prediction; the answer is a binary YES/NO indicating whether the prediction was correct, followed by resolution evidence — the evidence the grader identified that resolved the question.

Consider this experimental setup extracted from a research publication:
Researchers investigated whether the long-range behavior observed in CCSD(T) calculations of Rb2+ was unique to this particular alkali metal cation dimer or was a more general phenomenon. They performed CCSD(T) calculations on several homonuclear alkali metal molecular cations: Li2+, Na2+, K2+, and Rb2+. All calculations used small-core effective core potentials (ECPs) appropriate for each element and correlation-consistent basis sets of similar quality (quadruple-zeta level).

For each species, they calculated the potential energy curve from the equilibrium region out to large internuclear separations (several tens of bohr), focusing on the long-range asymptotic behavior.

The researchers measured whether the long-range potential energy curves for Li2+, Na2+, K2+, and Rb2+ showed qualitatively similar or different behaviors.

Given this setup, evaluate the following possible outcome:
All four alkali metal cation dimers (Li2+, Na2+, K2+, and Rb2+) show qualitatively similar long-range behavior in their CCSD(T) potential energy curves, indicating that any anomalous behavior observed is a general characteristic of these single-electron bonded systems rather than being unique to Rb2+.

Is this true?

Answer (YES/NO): YES